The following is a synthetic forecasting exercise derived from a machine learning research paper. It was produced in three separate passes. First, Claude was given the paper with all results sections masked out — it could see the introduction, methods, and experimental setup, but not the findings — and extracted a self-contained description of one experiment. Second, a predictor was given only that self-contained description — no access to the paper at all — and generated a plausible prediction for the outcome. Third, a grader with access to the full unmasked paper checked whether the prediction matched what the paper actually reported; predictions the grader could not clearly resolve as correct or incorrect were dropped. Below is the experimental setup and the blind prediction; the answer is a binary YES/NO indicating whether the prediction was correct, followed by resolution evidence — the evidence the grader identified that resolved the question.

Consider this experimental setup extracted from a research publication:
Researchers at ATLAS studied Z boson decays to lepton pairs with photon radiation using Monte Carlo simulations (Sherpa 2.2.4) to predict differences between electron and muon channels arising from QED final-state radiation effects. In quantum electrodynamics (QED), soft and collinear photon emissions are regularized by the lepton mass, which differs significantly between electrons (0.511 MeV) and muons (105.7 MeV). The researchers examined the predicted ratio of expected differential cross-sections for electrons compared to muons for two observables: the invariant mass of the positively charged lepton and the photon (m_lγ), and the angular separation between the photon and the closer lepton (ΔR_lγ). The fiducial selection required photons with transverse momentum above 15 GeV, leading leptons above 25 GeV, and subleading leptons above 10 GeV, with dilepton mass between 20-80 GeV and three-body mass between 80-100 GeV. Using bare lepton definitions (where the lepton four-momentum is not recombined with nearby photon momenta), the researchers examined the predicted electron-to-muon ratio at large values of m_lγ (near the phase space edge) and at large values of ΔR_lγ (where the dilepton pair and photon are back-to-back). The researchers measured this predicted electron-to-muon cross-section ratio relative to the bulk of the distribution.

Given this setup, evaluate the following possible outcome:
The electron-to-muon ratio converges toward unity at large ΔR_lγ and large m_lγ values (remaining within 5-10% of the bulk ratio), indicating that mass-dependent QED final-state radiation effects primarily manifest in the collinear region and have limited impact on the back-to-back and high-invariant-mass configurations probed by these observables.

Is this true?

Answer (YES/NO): NO